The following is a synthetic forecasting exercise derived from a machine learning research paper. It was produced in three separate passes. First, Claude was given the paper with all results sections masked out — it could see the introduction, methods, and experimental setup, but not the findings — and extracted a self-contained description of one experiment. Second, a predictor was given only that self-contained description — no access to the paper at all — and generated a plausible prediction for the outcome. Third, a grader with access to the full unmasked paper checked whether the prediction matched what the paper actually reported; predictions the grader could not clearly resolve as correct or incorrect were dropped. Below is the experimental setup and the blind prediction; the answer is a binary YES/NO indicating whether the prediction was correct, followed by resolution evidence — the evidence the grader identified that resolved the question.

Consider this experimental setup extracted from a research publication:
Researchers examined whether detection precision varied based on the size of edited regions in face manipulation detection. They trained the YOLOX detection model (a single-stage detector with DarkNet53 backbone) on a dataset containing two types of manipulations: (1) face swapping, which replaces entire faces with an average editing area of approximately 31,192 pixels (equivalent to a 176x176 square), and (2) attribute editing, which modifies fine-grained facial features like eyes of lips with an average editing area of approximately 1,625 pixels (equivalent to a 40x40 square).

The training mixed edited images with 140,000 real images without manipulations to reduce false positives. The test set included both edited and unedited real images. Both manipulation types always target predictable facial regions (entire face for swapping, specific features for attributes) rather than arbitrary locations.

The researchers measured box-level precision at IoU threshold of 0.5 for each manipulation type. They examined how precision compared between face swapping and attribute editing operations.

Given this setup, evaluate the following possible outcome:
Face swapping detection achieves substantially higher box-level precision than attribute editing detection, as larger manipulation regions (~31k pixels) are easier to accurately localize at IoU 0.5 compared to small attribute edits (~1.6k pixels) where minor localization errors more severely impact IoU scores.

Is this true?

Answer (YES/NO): NO